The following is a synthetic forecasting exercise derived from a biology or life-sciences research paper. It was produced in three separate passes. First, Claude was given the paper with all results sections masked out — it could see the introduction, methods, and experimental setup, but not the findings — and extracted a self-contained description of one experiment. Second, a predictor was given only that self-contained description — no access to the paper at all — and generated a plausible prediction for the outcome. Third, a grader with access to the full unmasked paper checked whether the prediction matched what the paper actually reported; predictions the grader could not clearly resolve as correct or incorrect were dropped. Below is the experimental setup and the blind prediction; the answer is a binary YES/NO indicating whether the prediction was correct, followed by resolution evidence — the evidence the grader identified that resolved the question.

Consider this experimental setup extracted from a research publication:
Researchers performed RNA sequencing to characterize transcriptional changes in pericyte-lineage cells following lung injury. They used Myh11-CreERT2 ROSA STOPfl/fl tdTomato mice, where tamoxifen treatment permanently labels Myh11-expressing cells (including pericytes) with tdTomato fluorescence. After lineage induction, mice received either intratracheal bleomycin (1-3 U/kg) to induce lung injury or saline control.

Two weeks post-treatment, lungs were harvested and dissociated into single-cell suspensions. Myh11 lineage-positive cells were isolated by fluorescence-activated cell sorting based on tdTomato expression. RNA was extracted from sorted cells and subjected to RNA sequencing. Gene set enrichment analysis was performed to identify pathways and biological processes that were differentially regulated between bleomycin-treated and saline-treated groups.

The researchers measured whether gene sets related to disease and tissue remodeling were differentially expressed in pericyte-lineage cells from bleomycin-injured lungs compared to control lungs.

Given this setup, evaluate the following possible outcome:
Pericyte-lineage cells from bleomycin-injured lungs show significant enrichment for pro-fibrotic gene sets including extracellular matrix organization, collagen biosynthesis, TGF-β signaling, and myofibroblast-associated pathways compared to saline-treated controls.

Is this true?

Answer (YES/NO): NO